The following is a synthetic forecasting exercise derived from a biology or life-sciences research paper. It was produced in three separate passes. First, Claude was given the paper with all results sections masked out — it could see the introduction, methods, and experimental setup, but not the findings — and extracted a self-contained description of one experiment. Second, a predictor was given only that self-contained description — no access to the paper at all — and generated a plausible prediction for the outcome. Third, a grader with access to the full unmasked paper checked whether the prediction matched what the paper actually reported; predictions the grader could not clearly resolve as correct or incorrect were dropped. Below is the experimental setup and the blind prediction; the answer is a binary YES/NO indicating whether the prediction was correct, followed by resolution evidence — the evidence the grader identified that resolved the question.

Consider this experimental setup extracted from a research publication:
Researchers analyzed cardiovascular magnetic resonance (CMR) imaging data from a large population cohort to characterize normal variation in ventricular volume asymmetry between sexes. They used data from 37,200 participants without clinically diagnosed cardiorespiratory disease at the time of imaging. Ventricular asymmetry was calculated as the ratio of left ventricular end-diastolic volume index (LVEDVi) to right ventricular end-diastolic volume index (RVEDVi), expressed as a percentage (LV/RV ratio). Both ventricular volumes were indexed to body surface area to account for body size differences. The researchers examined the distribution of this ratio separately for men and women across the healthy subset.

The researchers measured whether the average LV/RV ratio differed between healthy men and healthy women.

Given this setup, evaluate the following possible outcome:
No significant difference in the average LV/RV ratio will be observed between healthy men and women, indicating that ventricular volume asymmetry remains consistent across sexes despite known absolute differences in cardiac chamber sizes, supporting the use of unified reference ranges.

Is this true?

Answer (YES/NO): YES